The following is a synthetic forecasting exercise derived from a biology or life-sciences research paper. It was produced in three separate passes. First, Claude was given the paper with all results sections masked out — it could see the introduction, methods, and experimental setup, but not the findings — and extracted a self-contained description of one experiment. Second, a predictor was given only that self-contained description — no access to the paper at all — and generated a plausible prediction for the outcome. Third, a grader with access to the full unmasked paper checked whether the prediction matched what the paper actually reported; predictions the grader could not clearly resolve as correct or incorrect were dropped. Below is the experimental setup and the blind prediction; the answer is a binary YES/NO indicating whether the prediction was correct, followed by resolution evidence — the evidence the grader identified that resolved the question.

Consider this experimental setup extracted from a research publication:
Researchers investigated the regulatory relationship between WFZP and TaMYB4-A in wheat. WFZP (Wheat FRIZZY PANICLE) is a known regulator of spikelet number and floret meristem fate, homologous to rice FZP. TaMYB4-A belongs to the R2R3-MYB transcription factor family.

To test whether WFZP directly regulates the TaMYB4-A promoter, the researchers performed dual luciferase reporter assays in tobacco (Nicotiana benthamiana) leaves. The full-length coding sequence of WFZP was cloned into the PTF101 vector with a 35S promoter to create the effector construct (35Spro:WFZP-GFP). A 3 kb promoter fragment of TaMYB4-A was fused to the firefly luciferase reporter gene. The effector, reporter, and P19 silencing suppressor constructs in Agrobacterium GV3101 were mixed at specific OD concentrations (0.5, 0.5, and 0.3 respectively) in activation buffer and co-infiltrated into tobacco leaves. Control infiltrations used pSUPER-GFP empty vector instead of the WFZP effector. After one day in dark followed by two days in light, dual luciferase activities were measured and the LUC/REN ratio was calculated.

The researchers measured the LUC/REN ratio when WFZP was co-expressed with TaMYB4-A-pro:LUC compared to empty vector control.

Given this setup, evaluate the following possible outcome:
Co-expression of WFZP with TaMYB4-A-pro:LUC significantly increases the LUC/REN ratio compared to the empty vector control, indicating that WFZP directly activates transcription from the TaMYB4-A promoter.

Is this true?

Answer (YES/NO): NO